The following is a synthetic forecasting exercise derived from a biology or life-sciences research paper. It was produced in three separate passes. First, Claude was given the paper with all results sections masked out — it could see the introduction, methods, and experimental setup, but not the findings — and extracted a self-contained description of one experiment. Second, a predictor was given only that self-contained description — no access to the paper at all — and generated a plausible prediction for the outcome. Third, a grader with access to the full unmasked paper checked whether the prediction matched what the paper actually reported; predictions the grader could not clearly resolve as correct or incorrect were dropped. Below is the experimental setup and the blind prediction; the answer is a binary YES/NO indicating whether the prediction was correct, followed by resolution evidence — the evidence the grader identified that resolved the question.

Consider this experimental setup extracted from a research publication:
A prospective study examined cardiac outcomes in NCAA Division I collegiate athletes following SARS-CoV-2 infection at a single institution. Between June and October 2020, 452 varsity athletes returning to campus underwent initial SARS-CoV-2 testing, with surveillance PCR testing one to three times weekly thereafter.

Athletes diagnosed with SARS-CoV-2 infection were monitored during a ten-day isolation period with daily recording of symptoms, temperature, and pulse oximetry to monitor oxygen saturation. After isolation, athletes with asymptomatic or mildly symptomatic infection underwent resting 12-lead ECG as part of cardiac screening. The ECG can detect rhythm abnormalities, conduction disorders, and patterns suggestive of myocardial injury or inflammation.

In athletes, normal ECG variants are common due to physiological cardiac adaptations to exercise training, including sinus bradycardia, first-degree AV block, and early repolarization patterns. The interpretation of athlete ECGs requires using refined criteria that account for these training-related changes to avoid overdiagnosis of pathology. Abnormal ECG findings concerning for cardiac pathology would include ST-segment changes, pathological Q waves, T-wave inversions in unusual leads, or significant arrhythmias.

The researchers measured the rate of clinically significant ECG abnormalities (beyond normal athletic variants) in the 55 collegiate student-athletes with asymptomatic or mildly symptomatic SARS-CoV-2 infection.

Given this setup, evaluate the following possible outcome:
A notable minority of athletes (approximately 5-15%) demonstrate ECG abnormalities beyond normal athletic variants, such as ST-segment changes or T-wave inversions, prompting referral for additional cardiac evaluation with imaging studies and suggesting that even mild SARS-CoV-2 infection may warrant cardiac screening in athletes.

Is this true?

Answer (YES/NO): NO